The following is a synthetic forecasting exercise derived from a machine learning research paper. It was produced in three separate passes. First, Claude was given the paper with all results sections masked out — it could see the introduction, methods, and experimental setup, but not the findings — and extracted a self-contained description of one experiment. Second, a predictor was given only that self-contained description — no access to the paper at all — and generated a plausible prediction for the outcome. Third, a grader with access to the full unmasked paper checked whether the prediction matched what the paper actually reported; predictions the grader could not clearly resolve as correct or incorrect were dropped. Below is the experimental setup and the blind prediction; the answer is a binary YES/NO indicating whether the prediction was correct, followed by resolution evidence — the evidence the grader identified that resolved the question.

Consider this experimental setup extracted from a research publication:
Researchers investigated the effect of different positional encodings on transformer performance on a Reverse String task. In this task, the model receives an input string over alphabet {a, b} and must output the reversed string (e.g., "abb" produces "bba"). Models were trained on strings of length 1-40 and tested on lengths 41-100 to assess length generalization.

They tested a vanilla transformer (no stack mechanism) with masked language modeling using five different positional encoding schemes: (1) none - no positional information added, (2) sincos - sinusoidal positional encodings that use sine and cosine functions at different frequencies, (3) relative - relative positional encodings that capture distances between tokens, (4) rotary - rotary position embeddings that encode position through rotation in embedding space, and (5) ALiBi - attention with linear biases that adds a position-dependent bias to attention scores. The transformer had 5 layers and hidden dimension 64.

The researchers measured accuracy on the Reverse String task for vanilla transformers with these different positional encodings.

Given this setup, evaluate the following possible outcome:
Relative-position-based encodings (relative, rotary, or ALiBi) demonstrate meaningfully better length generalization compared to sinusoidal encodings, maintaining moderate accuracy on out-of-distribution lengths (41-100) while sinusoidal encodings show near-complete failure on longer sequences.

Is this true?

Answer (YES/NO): NO